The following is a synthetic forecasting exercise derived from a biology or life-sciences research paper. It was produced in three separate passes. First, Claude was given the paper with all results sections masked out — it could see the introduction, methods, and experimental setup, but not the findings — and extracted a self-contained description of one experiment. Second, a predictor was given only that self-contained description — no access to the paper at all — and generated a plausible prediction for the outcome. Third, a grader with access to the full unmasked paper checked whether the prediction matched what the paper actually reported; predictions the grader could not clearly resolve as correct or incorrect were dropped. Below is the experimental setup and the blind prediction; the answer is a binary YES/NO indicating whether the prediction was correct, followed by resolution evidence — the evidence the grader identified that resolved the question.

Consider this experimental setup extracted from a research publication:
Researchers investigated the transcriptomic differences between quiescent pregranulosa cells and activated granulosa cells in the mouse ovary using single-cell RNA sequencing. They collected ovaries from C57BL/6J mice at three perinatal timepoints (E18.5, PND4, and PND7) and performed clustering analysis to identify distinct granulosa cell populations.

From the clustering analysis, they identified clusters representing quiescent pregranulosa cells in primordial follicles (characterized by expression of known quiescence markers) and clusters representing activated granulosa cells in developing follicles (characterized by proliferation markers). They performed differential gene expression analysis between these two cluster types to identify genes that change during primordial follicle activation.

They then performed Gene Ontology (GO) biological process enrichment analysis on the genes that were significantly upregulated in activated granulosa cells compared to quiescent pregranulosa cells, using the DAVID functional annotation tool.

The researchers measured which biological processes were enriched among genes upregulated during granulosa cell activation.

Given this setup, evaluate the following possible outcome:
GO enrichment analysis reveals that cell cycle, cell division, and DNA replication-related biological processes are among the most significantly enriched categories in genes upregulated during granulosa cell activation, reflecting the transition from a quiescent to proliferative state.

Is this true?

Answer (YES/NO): YES